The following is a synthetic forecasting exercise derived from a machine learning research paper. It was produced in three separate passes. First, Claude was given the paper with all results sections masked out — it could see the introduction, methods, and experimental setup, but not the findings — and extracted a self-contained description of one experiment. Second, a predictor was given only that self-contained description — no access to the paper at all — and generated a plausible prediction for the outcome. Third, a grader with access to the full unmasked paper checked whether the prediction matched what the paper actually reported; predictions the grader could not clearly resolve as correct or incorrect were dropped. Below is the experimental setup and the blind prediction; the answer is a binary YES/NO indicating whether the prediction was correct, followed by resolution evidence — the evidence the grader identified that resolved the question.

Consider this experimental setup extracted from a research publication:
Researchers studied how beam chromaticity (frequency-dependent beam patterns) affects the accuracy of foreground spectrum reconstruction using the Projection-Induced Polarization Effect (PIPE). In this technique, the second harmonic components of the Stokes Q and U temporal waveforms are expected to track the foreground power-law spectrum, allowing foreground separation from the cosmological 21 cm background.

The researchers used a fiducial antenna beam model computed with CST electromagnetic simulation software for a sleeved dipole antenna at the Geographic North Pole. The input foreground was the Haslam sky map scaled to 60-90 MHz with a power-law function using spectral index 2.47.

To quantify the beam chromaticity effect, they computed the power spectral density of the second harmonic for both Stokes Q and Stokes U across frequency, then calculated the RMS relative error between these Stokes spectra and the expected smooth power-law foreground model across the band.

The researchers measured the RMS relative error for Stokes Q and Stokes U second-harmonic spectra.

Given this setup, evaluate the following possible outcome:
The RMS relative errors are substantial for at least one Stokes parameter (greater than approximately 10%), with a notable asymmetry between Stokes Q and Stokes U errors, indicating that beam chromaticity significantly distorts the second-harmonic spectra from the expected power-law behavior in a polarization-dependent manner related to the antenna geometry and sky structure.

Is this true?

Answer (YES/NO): YES